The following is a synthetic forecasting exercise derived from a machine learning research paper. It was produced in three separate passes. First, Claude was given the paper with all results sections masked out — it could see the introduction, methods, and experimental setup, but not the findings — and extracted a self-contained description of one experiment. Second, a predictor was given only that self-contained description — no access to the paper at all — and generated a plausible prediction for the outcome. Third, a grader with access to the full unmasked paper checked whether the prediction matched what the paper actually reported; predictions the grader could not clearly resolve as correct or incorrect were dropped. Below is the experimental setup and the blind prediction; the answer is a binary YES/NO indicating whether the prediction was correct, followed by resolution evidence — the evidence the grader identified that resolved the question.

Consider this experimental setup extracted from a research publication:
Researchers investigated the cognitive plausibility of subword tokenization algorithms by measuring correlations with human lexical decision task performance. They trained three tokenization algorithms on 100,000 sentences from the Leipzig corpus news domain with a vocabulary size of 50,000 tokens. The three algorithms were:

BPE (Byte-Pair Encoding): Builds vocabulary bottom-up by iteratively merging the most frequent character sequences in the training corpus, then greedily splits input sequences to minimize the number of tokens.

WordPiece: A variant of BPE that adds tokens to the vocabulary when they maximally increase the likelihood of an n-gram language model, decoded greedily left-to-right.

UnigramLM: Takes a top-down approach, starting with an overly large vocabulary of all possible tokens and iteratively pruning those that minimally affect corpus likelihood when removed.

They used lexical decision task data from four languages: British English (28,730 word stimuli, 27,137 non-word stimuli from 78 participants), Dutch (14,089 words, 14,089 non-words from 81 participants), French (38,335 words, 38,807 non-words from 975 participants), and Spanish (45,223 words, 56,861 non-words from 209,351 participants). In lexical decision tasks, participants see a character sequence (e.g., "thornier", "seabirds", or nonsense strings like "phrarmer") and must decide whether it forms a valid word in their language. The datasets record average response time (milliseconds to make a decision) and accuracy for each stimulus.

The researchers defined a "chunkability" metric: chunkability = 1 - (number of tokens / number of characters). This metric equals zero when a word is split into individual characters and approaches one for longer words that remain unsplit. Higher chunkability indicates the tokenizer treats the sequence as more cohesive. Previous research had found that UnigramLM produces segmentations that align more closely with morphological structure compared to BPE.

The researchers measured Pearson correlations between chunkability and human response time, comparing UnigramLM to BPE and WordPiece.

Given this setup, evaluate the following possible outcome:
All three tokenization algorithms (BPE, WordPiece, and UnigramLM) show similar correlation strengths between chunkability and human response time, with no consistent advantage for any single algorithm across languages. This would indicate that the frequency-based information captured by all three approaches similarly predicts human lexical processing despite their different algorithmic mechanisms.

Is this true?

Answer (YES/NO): NO